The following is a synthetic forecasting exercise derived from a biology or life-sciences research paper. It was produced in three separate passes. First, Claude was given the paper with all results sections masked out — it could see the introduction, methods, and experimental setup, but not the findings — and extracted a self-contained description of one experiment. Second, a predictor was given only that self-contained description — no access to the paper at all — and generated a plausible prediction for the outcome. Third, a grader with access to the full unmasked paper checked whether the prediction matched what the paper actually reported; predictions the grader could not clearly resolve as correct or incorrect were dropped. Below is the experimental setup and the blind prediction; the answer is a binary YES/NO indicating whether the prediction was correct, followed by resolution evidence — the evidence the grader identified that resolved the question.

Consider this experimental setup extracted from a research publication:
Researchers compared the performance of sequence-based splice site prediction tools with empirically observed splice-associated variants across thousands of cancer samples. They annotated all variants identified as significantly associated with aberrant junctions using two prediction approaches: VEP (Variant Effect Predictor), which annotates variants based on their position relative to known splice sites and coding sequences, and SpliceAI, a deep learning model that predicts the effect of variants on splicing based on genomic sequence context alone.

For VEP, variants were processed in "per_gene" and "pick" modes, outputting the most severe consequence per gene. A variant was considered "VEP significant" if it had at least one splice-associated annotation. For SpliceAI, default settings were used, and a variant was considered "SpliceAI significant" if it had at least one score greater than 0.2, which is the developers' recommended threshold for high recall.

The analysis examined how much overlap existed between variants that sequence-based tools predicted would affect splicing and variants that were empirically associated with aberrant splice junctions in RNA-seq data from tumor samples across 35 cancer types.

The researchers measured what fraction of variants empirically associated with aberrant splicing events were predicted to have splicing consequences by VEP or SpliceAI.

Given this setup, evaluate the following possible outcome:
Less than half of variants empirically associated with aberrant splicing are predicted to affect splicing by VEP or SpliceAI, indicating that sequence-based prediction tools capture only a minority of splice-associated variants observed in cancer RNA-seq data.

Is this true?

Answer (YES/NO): YES